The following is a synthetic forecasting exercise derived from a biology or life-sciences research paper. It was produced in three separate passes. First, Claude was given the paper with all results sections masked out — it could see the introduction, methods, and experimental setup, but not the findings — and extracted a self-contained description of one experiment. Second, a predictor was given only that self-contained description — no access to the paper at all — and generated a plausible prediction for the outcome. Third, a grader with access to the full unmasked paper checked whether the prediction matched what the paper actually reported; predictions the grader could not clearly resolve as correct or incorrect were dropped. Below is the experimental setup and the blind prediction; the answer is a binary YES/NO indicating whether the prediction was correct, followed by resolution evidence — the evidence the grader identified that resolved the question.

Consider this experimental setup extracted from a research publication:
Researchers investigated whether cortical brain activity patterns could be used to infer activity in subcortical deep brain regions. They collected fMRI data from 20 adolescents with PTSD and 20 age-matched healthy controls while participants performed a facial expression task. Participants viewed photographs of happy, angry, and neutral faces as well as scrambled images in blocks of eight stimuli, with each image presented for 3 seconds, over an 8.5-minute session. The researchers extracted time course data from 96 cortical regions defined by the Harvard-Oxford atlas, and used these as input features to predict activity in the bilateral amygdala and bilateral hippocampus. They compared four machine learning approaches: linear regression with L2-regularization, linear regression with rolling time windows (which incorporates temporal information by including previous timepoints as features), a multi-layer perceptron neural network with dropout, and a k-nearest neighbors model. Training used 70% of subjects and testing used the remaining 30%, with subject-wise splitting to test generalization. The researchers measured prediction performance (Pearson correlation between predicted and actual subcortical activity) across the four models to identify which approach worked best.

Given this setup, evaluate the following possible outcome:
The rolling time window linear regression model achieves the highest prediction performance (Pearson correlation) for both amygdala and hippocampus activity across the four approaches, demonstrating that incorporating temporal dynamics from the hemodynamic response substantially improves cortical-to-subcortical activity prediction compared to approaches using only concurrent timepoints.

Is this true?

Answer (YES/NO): NO